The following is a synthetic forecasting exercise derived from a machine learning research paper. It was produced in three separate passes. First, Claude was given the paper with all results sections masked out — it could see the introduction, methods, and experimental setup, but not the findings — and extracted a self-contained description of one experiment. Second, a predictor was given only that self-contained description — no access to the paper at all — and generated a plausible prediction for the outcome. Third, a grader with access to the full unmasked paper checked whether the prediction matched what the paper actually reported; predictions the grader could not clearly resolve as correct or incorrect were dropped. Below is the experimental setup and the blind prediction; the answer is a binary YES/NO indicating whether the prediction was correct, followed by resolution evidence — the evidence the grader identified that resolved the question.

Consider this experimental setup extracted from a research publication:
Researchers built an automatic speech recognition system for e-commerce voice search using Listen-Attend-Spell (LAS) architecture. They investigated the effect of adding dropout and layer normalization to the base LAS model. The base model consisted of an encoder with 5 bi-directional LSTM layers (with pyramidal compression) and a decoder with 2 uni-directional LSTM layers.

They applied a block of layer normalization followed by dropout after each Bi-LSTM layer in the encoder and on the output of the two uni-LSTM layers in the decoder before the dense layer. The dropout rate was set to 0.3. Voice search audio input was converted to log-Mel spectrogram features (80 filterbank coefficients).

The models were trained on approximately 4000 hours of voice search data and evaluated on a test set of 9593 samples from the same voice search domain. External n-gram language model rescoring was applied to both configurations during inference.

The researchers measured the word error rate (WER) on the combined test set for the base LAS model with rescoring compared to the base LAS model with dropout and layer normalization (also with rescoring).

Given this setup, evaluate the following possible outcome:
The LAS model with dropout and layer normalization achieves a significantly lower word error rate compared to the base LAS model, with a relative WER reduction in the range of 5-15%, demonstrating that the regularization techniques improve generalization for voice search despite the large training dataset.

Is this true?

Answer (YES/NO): YES